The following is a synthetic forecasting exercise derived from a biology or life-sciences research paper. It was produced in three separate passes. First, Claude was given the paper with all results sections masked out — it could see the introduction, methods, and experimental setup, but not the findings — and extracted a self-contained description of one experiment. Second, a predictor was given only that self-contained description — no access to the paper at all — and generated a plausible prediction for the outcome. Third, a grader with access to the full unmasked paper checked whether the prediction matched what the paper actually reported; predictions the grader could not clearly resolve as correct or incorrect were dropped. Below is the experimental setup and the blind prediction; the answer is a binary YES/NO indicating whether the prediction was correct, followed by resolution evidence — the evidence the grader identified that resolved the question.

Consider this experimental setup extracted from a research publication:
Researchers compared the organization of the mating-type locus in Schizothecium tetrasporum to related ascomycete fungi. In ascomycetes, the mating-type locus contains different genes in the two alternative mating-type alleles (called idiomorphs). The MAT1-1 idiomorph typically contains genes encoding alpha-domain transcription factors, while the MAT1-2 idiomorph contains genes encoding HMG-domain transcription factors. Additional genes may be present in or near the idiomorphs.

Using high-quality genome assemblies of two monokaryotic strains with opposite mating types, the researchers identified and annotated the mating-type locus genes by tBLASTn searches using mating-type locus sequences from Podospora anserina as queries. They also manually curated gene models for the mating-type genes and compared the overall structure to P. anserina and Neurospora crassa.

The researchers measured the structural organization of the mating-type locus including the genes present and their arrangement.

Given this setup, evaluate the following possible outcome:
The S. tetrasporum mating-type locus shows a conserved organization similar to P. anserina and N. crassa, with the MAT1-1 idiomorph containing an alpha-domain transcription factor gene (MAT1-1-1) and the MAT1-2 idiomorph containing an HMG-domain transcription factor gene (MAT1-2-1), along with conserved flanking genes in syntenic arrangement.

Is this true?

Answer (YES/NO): YES